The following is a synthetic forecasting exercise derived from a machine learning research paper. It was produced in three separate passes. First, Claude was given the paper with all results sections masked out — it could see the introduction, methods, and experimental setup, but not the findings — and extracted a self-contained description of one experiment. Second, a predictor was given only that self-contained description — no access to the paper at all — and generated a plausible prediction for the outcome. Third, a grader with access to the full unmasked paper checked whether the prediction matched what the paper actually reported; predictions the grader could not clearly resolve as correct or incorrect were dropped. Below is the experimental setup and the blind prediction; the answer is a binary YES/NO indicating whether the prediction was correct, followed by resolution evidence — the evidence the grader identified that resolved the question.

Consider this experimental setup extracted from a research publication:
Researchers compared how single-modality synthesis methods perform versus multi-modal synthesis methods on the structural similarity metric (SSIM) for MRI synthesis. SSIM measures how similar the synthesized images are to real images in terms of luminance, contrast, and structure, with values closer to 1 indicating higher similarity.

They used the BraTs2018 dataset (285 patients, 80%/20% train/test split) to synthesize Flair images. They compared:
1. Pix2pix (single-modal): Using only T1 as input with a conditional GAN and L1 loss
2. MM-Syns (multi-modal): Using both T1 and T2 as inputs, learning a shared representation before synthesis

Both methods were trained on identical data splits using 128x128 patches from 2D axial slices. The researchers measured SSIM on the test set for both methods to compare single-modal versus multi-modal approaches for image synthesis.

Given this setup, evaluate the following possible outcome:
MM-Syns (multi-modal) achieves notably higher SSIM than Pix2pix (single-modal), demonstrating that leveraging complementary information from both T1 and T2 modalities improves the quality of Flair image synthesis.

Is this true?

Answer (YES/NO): NO